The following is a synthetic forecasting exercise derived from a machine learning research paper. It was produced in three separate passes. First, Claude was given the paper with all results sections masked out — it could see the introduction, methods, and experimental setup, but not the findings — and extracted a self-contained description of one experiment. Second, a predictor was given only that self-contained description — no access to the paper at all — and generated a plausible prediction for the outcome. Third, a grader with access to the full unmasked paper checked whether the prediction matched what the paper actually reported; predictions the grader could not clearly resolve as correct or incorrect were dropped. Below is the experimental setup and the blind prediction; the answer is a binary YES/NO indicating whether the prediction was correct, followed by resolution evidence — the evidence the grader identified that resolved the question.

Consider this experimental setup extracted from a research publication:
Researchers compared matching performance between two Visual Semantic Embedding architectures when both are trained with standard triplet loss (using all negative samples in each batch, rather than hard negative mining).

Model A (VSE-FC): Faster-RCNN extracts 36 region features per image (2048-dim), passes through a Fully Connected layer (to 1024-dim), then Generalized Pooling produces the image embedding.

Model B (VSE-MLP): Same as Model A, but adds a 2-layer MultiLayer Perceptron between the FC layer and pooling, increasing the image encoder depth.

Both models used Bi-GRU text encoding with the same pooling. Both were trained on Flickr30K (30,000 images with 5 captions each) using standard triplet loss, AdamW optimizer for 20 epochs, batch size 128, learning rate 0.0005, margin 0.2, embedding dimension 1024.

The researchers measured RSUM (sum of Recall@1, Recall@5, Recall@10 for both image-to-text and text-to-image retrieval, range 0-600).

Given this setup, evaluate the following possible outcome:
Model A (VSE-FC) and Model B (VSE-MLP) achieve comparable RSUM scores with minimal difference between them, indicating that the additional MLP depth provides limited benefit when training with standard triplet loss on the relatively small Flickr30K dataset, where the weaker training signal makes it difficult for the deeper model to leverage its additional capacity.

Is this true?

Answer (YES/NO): NO